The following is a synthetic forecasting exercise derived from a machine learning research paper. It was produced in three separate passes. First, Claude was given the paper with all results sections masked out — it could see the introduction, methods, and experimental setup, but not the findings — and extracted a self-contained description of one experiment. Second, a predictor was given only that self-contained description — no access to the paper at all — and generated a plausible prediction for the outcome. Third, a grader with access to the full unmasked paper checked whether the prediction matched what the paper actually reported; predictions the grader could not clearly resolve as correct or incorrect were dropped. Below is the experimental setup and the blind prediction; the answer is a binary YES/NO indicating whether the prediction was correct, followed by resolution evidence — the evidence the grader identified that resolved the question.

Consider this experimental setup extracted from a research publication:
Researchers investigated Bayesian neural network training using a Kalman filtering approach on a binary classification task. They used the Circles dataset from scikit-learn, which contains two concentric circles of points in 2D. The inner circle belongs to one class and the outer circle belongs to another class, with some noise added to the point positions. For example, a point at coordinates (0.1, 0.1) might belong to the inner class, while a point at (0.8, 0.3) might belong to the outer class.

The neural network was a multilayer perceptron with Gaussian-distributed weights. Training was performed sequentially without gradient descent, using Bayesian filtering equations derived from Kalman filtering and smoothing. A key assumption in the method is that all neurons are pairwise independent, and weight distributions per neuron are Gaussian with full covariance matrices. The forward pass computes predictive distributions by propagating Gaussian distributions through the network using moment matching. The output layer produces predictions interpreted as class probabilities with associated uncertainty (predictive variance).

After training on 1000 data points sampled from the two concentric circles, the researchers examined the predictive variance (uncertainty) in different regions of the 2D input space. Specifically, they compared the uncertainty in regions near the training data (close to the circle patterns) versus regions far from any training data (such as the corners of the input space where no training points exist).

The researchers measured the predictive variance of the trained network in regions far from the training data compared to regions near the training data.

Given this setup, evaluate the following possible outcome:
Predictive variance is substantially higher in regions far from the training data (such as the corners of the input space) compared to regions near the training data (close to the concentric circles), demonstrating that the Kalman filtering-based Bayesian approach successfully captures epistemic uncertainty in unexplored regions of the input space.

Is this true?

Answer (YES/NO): NO